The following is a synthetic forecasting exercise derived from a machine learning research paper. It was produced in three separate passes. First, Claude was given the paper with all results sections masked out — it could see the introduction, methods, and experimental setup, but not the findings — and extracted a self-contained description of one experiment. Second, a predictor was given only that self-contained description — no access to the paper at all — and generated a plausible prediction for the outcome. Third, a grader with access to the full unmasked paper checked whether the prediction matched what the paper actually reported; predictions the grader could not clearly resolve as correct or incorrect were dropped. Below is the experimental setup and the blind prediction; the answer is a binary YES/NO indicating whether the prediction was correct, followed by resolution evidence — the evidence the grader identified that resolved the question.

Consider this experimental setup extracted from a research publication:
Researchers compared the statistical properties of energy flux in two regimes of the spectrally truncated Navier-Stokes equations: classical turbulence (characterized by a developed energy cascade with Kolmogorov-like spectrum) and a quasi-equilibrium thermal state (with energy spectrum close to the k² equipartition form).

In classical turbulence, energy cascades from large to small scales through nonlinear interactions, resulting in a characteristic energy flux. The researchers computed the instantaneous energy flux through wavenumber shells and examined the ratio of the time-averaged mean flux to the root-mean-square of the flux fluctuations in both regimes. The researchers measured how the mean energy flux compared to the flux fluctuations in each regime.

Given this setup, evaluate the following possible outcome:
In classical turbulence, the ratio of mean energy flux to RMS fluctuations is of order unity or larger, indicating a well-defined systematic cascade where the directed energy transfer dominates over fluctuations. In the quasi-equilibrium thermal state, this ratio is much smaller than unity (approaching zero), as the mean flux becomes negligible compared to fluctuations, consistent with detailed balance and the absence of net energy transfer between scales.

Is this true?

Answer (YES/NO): NO